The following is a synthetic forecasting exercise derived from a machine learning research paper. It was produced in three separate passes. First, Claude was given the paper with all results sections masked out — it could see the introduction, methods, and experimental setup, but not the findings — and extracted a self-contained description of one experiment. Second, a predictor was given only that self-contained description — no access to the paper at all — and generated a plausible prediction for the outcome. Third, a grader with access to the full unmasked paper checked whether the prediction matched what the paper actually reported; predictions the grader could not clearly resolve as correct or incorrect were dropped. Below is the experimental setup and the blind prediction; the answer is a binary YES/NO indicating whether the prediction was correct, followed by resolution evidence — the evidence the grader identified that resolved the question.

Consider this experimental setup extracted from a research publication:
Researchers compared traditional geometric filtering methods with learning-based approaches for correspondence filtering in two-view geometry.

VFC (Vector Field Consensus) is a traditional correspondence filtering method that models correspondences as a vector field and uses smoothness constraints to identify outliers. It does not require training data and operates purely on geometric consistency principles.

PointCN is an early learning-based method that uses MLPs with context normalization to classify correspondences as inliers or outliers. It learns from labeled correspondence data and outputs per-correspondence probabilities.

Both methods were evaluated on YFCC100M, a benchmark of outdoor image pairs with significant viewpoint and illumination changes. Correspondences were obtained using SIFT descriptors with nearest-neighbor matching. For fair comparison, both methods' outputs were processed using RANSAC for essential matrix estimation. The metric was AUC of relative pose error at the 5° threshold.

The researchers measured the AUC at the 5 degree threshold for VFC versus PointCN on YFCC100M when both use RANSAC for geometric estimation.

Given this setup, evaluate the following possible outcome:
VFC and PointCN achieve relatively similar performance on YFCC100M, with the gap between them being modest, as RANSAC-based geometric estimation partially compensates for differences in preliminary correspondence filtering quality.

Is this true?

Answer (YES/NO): NO